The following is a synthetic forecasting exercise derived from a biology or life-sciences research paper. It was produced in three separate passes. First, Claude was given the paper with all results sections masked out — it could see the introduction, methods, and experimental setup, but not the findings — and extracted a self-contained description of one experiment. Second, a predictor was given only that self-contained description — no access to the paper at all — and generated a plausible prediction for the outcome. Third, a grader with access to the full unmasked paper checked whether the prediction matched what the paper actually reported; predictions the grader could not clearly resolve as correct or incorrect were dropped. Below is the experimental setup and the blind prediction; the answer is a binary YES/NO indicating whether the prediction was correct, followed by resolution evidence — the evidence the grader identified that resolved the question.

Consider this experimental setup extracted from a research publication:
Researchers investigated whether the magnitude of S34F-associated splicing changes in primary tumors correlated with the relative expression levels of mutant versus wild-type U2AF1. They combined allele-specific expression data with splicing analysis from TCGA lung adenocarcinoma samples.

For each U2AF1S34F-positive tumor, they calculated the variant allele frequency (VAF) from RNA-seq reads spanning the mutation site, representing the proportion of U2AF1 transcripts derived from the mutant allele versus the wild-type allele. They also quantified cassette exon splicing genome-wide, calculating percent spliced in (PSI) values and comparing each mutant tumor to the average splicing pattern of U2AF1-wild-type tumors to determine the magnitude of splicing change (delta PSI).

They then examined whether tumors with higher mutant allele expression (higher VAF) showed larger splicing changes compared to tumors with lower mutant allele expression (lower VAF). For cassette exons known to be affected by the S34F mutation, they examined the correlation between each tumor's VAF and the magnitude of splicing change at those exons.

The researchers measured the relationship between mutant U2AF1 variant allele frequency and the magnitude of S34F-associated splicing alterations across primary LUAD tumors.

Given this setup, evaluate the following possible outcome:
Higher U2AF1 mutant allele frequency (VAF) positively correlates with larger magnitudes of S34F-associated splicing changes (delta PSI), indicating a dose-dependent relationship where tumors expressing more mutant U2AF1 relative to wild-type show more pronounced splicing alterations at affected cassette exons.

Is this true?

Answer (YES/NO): YES